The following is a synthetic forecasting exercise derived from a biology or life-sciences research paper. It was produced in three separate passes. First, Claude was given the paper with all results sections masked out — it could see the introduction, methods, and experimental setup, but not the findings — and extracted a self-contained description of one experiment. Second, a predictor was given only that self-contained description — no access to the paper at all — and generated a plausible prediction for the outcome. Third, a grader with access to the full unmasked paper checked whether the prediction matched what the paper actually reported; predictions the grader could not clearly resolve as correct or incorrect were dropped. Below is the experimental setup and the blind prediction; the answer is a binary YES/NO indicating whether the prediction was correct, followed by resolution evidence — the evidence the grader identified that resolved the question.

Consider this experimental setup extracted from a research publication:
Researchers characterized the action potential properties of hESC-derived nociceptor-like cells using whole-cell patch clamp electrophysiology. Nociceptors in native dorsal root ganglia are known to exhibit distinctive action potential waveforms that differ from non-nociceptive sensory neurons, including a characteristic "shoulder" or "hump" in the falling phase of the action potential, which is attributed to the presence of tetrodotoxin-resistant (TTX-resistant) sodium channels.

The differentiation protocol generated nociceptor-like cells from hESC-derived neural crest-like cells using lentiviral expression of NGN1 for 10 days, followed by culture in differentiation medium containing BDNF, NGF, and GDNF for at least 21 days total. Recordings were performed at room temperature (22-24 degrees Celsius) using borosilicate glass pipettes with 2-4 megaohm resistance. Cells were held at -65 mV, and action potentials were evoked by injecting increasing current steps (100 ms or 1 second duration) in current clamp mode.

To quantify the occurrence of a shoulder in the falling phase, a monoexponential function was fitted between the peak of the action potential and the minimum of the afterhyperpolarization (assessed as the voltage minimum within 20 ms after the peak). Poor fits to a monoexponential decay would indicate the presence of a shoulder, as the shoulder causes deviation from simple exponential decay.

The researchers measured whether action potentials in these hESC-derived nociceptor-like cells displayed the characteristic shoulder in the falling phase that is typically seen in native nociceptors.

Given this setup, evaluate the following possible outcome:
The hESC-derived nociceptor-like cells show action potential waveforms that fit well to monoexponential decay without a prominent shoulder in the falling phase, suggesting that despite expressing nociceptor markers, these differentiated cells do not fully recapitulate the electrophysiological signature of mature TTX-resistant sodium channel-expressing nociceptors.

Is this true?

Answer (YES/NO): NO